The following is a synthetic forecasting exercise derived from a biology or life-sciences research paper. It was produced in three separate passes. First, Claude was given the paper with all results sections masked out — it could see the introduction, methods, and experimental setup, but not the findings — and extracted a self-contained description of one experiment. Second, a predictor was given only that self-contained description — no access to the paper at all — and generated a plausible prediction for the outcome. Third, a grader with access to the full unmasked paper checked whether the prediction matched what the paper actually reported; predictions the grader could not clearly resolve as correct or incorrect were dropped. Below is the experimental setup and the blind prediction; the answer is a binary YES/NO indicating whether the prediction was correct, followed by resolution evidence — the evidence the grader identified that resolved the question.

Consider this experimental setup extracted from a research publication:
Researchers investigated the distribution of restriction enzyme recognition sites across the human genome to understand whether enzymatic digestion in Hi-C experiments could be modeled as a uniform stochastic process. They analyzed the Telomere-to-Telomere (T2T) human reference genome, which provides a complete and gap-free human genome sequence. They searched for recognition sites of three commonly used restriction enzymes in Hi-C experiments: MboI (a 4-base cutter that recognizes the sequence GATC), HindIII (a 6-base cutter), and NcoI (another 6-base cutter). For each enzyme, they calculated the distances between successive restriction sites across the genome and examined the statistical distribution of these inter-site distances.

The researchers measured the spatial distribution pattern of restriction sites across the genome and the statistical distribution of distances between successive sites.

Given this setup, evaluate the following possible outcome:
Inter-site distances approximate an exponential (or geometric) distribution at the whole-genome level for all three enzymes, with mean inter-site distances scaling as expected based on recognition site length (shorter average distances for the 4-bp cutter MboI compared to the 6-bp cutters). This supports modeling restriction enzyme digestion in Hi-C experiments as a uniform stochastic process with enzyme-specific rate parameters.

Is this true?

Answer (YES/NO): YES